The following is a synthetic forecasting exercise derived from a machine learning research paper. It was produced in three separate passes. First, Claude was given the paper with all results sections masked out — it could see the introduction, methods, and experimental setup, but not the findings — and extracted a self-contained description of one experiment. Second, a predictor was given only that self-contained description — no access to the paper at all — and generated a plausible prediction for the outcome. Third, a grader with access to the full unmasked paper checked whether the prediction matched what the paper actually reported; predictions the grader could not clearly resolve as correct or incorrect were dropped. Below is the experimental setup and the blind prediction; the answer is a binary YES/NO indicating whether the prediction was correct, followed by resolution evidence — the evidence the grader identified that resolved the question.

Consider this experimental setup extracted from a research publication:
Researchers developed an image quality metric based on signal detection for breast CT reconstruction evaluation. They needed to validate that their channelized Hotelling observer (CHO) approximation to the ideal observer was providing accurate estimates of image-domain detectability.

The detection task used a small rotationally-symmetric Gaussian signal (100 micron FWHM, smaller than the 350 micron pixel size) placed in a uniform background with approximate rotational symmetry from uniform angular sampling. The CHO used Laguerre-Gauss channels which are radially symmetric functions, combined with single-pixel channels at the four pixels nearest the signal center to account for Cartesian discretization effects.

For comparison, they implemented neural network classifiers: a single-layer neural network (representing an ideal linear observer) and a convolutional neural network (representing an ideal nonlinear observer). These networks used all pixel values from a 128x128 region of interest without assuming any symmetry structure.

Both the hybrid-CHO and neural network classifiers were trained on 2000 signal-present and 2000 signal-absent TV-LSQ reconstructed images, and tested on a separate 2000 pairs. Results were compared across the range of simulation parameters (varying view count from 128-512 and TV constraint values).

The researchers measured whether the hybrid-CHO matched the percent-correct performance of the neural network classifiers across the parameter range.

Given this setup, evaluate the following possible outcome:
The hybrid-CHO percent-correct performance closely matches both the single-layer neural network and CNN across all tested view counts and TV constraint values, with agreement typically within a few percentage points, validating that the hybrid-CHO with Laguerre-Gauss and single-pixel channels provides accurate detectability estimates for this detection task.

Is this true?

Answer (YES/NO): YES